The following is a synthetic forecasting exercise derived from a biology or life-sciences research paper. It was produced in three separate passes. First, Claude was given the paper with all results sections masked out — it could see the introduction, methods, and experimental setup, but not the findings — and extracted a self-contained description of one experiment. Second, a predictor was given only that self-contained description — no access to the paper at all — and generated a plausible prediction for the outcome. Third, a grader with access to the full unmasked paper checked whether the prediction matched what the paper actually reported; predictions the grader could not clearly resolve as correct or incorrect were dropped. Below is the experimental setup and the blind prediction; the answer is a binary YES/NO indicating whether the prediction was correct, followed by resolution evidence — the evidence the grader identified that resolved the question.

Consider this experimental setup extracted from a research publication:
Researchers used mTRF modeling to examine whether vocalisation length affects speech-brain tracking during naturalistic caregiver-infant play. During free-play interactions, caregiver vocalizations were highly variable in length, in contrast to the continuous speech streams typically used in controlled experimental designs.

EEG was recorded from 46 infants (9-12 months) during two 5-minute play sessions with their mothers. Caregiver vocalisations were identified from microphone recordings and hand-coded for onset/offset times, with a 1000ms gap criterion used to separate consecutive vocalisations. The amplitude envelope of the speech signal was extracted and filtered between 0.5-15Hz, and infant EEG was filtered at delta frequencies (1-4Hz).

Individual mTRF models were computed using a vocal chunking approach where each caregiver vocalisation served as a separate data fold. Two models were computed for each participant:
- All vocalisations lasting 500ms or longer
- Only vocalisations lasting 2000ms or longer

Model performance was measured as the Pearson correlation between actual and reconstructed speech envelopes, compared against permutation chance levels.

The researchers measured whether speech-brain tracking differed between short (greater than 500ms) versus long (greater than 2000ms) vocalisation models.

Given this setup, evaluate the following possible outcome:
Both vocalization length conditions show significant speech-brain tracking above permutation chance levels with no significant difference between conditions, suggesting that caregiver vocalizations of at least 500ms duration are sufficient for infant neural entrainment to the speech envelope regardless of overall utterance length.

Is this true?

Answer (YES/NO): NO